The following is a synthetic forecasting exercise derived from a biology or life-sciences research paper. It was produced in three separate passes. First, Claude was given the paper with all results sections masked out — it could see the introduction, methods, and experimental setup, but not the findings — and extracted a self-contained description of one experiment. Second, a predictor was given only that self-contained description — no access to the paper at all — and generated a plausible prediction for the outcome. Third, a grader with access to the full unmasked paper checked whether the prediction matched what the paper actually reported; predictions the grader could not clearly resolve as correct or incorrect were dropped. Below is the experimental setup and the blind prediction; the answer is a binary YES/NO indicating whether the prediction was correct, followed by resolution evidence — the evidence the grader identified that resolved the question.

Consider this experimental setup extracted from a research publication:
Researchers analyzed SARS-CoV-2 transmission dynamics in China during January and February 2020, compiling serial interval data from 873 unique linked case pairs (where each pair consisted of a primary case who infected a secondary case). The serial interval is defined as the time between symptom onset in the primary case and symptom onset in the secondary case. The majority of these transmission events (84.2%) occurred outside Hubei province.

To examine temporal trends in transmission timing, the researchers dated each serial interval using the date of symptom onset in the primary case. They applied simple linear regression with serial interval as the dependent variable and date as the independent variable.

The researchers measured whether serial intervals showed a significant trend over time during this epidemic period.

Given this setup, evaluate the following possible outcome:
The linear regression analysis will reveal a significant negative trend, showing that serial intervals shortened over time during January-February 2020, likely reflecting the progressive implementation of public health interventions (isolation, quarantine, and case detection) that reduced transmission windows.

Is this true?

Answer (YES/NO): YES